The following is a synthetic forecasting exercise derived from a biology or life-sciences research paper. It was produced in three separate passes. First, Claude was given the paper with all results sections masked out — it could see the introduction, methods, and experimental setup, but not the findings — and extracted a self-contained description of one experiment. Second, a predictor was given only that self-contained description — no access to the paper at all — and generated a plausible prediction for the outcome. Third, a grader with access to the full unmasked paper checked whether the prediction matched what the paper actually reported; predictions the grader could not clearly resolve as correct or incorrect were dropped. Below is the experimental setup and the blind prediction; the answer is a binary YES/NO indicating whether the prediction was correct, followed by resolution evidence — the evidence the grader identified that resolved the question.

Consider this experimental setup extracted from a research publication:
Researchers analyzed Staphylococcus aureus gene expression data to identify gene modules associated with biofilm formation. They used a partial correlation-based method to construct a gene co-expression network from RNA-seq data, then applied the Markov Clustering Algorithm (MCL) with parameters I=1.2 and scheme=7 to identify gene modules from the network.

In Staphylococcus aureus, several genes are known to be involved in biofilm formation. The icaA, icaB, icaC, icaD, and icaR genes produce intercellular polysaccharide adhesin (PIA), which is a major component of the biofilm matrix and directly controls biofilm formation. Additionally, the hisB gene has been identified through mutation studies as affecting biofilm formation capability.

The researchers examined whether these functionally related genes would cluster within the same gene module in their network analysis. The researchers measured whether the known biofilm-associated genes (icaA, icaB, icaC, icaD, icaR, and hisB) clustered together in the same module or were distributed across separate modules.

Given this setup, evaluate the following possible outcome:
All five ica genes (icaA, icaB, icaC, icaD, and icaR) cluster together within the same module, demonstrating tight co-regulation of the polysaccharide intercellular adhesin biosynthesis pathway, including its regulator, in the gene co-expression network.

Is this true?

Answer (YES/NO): YES